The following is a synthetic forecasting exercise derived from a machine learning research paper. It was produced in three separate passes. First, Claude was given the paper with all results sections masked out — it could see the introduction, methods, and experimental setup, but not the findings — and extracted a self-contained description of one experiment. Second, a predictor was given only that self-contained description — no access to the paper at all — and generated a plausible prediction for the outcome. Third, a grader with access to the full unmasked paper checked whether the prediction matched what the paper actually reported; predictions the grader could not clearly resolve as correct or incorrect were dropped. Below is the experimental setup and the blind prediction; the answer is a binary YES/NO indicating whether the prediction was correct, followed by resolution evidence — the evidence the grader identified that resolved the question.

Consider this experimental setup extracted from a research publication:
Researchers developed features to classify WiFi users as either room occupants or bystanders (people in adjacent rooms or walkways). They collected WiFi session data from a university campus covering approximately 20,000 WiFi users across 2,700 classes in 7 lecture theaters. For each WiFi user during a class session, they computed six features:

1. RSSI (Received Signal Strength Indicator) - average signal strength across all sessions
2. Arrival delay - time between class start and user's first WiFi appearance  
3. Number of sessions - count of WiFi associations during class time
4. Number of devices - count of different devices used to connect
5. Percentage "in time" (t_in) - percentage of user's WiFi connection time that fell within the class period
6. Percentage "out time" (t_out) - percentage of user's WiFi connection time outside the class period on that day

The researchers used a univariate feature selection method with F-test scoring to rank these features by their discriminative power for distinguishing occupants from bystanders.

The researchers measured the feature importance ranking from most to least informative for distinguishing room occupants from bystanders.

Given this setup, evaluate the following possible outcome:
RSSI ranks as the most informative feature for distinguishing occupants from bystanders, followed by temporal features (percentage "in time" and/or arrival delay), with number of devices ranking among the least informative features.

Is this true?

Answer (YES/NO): NO